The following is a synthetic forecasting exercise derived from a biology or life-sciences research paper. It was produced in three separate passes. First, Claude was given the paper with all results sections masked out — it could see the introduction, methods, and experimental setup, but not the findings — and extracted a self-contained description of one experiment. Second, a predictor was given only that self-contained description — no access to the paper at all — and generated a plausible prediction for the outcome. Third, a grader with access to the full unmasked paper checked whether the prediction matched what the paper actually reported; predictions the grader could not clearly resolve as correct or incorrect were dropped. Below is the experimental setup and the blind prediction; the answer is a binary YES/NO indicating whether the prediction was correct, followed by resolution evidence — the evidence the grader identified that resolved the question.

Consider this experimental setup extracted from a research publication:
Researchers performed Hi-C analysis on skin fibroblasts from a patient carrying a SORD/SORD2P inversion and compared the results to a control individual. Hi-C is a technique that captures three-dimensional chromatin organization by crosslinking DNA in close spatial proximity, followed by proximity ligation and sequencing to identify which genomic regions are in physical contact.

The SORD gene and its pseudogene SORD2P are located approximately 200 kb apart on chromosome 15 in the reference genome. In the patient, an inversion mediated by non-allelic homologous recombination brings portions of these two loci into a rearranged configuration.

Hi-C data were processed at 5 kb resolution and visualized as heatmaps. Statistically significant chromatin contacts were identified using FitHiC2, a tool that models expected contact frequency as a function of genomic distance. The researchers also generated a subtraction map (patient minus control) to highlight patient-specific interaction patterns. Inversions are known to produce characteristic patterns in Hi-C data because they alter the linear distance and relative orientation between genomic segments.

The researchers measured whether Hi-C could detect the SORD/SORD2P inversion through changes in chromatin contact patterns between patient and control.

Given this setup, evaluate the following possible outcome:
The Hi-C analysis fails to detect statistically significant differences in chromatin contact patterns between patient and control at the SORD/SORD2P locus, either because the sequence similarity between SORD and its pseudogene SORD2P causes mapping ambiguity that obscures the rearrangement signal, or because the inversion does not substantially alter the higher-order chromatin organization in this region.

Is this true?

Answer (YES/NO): NO